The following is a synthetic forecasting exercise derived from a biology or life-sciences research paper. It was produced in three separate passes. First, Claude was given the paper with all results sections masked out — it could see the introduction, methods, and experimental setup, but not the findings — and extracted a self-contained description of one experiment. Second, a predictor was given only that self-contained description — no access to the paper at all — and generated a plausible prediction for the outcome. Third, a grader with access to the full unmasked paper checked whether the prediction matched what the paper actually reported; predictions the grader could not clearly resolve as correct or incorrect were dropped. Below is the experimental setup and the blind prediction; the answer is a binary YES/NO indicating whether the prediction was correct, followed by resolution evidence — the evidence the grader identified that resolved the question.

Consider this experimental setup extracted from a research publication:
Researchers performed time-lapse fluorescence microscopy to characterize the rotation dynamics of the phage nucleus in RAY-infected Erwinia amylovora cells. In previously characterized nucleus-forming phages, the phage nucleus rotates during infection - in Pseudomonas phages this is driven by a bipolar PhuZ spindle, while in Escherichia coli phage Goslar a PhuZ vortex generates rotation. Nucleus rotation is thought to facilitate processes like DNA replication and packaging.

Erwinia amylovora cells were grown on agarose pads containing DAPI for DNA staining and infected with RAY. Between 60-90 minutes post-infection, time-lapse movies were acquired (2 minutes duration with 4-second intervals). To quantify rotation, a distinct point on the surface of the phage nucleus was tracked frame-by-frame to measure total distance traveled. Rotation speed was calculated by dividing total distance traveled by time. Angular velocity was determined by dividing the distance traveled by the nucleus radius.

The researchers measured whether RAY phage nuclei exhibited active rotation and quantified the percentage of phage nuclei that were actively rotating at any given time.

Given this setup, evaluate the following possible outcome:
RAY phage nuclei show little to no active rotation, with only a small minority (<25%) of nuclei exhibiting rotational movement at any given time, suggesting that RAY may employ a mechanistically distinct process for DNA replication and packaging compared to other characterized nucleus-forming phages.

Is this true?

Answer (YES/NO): YES